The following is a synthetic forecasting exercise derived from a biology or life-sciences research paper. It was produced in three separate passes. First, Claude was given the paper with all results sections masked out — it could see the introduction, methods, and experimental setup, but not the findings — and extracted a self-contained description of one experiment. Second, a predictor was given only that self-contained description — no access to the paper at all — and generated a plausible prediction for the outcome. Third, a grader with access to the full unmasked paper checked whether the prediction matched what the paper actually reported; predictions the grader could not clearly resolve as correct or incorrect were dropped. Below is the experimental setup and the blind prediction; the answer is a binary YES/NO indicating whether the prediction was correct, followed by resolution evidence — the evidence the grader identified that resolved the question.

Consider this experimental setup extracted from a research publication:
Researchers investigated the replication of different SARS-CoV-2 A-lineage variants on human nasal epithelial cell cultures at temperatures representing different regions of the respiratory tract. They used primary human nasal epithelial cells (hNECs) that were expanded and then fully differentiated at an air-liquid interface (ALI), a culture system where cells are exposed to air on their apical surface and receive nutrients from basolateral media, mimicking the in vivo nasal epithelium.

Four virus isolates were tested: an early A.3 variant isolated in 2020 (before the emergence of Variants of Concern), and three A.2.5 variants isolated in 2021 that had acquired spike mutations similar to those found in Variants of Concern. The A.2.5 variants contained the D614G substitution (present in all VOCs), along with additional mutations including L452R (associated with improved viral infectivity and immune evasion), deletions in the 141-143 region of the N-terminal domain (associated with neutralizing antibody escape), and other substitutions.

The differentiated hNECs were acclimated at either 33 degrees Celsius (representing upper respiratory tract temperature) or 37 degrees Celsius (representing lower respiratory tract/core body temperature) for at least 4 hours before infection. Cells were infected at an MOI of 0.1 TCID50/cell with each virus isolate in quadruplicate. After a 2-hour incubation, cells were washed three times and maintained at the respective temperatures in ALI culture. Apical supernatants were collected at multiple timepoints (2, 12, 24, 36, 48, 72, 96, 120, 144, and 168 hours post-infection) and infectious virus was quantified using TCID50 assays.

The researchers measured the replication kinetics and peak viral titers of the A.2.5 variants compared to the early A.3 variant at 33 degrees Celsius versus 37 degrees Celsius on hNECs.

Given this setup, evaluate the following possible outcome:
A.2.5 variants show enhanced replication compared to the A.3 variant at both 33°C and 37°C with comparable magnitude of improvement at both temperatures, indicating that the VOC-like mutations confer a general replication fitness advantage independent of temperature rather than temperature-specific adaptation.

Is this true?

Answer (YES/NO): NO